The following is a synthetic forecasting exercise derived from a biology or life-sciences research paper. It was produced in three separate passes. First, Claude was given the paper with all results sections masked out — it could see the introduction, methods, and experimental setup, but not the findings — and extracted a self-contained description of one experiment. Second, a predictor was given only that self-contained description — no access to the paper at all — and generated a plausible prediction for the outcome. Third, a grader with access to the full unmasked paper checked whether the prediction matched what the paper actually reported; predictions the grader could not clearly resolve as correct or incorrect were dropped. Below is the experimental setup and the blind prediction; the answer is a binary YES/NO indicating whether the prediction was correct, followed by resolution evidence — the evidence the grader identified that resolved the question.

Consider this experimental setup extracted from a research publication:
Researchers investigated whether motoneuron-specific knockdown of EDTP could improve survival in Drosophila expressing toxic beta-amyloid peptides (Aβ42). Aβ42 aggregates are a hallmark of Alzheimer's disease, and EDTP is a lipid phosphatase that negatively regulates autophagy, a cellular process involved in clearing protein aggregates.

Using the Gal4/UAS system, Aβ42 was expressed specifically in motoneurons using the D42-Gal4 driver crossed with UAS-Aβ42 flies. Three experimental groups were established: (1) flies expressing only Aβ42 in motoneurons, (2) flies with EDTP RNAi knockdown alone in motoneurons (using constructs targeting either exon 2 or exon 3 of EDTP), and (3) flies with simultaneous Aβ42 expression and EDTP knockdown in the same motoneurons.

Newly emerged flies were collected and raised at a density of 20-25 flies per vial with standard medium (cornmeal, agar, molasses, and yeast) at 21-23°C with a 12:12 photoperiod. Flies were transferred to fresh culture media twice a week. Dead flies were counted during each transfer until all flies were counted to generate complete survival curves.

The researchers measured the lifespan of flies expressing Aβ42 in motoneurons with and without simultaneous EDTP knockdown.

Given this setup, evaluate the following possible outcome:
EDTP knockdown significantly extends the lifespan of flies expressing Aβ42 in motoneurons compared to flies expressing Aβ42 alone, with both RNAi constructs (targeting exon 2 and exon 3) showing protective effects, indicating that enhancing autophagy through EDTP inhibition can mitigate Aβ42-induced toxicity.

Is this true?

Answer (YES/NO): NO